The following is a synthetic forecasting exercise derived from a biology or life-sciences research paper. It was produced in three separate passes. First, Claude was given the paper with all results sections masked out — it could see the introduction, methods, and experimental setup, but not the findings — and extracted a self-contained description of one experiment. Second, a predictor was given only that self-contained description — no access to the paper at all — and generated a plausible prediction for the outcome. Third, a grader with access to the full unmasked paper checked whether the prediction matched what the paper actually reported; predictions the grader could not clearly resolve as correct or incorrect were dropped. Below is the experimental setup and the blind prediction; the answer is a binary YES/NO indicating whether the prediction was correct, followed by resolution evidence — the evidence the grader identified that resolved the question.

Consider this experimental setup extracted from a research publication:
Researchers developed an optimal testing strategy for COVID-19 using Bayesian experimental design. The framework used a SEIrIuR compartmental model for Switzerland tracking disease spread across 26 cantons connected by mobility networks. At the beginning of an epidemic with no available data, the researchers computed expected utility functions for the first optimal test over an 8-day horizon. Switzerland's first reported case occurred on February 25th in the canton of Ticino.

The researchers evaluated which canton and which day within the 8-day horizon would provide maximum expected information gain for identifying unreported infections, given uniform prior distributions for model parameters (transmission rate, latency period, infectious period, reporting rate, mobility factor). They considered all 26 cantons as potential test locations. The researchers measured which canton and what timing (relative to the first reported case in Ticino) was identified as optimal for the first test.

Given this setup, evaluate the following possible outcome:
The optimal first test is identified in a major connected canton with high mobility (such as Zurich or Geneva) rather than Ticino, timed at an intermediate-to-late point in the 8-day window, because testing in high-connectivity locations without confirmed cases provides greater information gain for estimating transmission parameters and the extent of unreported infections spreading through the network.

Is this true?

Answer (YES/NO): YES